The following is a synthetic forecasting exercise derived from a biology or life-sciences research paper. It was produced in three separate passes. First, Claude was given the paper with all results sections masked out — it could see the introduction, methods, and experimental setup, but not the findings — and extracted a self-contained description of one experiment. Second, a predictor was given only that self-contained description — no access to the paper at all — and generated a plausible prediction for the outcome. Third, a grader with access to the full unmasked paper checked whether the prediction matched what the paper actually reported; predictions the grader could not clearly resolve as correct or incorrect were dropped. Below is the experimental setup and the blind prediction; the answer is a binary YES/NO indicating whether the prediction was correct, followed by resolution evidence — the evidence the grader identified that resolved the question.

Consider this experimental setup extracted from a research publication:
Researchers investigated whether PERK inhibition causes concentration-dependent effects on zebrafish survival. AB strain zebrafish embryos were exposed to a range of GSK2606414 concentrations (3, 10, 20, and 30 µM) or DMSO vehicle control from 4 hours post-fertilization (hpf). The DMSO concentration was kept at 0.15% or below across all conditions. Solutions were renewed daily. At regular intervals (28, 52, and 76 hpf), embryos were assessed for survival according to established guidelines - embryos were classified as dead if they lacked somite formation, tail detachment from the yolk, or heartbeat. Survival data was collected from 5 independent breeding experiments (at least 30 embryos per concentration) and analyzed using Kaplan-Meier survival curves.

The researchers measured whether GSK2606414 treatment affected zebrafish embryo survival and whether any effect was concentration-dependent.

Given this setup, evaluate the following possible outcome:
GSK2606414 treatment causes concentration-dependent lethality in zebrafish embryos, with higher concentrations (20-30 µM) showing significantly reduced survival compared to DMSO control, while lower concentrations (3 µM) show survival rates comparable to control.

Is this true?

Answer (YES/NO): NO